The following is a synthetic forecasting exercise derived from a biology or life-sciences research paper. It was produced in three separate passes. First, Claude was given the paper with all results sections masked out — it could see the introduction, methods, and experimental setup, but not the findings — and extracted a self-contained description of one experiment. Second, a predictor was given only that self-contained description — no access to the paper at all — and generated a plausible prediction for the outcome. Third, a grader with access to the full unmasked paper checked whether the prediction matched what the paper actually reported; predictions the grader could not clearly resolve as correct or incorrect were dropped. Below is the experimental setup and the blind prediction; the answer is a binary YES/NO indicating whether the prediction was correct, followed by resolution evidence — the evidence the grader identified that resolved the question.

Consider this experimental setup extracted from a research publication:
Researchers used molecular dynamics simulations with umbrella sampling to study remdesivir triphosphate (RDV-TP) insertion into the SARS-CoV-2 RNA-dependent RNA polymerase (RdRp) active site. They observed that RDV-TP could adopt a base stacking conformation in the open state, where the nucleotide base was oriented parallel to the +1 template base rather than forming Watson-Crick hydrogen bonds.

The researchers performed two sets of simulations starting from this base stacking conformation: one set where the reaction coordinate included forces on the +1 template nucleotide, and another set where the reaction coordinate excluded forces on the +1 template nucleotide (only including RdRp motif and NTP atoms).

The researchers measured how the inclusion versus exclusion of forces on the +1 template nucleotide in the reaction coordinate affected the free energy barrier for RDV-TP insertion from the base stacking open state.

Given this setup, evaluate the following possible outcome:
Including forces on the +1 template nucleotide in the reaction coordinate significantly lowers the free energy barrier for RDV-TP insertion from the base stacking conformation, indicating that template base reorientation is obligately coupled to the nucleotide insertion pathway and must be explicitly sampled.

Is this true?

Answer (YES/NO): NO